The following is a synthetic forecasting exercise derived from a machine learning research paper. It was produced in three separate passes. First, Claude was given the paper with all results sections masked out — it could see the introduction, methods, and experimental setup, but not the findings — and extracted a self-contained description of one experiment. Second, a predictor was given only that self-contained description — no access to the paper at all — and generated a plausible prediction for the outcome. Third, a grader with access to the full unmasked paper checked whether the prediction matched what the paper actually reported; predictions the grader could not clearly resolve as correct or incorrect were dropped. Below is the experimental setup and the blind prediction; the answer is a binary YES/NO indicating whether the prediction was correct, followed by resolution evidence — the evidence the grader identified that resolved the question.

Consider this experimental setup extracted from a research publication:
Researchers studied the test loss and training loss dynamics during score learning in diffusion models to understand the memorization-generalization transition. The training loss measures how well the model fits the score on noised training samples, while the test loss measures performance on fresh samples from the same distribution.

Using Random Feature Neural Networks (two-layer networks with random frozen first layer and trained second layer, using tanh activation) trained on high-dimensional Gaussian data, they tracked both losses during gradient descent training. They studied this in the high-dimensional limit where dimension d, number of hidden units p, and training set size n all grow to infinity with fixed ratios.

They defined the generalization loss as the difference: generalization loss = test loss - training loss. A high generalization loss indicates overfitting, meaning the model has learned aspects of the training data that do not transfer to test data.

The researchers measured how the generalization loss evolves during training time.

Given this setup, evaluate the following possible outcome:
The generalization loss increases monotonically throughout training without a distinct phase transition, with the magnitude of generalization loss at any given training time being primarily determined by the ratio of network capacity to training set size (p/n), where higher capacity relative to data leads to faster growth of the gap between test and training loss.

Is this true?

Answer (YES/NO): NO